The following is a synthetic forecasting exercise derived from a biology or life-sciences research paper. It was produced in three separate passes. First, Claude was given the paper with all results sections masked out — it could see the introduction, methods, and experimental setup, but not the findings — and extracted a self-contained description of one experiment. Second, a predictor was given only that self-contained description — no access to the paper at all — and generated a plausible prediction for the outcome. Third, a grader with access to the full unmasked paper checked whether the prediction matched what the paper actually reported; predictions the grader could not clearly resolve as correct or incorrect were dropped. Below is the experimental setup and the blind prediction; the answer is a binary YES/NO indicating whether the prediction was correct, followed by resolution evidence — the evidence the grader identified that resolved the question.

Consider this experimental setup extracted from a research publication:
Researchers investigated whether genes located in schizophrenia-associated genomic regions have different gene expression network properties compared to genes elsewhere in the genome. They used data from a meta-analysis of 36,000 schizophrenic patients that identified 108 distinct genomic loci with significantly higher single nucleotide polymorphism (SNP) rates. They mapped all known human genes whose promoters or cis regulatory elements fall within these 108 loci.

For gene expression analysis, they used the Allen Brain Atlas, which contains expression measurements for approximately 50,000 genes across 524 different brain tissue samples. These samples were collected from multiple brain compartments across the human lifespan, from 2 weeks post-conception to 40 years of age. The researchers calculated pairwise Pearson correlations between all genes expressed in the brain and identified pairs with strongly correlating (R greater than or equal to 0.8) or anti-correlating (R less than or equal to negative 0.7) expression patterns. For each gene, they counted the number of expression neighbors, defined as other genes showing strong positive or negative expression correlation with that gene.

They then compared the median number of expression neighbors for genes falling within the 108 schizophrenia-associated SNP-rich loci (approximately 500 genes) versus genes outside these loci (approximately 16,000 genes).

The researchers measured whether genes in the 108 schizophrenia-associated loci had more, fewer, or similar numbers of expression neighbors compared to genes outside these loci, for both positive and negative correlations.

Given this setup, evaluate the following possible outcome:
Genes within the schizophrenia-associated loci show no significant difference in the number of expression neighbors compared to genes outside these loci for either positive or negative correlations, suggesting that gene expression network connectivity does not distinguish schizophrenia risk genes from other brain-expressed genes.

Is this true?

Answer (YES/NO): NO